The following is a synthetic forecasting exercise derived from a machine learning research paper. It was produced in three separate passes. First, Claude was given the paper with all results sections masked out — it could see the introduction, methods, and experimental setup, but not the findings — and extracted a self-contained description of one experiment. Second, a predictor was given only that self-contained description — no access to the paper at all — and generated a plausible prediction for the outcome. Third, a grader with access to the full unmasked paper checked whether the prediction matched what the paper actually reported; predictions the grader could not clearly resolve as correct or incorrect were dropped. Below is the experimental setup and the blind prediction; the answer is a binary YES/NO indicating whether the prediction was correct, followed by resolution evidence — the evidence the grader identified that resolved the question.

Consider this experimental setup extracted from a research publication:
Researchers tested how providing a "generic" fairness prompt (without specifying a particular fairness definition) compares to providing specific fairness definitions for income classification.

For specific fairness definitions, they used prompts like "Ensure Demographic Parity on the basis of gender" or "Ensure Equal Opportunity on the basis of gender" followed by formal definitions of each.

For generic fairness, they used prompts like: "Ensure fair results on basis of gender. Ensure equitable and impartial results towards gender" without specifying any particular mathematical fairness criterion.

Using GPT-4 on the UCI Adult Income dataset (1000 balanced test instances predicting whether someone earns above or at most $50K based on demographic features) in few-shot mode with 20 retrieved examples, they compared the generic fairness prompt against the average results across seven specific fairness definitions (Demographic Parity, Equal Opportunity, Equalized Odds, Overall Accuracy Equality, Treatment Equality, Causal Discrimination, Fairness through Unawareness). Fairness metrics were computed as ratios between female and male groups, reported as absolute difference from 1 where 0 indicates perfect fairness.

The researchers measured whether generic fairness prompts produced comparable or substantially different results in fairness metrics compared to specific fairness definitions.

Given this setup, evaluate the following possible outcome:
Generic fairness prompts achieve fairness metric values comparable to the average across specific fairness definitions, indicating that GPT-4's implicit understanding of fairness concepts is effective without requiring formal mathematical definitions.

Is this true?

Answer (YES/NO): YES